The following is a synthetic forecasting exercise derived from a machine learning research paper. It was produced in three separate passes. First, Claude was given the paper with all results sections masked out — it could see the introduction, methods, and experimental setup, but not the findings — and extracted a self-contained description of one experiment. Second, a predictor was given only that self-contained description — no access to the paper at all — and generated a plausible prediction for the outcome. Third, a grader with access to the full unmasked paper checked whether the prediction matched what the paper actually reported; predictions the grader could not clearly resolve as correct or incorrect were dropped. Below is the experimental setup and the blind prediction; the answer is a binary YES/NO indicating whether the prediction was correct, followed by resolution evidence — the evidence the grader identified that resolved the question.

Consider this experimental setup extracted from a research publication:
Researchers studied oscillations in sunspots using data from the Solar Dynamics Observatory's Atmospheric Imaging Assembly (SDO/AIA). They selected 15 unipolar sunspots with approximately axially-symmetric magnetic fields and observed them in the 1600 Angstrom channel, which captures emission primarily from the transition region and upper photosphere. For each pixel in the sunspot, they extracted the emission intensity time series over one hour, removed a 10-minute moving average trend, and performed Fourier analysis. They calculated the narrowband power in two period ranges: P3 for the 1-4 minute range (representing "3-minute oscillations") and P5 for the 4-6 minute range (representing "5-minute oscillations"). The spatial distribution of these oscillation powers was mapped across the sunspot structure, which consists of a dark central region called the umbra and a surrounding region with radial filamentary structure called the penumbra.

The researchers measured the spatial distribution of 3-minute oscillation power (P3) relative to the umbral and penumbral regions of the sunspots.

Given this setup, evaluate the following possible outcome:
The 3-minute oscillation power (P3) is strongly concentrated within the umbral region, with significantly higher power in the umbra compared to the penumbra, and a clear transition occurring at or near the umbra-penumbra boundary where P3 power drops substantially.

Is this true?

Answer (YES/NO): YES